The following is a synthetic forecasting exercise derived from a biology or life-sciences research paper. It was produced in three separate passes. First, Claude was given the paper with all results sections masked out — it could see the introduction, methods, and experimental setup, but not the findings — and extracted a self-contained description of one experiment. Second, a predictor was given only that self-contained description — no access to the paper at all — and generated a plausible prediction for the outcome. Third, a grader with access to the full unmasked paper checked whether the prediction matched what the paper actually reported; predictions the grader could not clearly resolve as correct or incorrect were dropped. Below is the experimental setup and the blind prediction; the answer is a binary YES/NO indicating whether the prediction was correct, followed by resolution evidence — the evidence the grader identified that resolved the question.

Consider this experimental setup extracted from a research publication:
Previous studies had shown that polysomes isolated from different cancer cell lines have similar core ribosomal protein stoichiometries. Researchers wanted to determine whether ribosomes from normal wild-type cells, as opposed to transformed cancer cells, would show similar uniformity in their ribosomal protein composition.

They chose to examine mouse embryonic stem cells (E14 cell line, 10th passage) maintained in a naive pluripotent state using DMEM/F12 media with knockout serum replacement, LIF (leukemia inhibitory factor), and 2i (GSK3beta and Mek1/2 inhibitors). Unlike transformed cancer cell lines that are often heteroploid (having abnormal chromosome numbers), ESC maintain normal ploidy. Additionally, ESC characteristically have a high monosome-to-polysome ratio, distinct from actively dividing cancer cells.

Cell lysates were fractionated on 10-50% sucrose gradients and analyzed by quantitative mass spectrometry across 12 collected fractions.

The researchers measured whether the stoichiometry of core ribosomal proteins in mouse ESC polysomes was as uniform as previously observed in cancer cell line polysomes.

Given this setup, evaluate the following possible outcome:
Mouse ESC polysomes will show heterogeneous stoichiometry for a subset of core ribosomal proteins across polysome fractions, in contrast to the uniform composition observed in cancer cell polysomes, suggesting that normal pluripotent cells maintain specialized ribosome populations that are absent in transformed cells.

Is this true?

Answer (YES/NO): YES